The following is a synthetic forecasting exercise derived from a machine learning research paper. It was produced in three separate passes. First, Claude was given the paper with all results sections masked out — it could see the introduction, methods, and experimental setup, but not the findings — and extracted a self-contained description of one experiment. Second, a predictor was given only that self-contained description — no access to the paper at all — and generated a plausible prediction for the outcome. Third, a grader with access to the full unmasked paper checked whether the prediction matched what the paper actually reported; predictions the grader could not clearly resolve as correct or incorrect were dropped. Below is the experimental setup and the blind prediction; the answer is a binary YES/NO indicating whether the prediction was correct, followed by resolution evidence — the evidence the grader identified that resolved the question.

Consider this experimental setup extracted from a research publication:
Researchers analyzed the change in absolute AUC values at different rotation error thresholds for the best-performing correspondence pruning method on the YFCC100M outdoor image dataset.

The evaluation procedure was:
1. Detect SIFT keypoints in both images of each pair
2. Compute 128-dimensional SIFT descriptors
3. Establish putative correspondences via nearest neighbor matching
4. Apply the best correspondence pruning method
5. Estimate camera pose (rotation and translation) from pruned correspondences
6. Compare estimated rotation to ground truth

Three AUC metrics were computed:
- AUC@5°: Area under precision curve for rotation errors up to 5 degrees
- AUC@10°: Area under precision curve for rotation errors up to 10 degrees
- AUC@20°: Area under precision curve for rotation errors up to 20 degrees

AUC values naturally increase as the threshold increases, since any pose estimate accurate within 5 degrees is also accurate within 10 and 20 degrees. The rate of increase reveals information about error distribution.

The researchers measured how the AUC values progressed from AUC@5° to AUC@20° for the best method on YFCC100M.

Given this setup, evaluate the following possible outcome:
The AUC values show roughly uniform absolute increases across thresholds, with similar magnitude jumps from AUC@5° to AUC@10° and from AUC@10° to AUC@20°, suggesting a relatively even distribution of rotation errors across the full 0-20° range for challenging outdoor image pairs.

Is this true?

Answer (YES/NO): NO